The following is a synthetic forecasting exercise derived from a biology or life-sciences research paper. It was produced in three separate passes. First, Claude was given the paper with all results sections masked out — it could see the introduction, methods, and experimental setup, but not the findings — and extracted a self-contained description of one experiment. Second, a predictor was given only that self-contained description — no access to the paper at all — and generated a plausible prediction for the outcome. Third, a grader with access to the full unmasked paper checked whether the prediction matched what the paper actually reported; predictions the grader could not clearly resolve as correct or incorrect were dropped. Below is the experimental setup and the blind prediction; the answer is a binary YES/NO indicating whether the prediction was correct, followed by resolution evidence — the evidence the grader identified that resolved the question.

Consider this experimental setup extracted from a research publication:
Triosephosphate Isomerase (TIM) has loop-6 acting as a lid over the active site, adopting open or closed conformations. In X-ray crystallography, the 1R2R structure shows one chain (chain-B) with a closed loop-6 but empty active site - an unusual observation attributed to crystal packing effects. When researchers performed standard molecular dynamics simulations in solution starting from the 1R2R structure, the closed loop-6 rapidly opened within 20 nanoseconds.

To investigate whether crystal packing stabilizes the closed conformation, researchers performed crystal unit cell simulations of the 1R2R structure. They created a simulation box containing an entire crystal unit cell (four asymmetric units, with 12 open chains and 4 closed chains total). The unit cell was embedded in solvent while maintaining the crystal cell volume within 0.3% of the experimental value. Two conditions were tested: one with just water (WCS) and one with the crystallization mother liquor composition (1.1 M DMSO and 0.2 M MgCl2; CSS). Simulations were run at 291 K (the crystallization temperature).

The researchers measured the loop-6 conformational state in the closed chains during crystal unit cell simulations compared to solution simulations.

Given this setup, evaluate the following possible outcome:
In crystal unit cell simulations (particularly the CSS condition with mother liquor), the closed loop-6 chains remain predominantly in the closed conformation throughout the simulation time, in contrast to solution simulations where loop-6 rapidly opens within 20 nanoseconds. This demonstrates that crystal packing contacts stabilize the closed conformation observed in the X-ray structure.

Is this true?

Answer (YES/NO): NO